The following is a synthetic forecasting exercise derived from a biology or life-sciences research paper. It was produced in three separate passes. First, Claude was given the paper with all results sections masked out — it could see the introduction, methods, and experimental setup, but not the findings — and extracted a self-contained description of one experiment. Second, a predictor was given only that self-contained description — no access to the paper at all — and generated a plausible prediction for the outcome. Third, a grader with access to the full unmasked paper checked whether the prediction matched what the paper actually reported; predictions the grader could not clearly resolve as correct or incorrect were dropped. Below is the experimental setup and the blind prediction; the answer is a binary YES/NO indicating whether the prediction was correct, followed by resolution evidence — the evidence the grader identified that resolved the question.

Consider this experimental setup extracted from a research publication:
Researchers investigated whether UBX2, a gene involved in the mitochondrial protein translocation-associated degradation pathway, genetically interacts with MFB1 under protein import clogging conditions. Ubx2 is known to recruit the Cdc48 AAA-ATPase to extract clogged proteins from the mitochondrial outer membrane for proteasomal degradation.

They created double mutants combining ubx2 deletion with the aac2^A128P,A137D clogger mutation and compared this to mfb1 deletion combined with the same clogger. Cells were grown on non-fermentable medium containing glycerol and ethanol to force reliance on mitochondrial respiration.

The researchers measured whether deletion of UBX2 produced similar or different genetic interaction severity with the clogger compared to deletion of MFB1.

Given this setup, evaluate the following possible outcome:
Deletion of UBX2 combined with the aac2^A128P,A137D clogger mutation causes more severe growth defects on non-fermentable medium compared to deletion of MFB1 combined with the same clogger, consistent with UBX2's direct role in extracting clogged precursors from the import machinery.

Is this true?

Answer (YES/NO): YES